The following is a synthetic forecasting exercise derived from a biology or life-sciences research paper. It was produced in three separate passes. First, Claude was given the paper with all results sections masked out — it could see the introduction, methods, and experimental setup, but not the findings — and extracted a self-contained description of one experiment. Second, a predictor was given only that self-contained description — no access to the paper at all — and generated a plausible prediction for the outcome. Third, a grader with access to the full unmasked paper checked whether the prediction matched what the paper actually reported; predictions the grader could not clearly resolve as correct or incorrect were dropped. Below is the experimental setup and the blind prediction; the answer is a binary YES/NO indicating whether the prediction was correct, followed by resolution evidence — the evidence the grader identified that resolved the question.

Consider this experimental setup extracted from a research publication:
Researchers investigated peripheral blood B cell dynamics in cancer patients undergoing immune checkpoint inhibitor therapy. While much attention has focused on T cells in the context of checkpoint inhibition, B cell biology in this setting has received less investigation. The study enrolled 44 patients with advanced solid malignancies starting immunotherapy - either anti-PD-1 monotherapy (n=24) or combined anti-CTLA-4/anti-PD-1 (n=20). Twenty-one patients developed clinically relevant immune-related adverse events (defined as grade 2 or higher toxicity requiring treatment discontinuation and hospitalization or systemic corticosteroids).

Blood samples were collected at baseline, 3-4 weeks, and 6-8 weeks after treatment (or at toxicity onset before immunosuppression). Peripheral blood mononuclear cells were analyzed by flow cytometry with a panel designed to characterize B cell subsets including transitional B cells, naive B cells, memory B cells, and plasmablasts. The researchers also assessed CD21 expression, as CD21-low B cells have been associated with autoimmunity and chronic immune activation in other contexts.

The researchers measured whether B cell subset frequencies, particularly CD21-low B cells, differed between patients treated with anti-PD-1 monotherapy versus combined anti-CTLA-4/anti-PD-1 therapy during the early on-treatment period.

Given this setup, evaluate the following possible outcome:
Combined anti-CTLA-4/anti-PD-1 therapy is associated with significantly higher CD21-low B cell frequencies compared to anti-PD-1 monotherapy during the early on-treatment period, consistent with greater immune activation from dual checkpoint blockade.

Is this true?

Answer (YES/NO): NO